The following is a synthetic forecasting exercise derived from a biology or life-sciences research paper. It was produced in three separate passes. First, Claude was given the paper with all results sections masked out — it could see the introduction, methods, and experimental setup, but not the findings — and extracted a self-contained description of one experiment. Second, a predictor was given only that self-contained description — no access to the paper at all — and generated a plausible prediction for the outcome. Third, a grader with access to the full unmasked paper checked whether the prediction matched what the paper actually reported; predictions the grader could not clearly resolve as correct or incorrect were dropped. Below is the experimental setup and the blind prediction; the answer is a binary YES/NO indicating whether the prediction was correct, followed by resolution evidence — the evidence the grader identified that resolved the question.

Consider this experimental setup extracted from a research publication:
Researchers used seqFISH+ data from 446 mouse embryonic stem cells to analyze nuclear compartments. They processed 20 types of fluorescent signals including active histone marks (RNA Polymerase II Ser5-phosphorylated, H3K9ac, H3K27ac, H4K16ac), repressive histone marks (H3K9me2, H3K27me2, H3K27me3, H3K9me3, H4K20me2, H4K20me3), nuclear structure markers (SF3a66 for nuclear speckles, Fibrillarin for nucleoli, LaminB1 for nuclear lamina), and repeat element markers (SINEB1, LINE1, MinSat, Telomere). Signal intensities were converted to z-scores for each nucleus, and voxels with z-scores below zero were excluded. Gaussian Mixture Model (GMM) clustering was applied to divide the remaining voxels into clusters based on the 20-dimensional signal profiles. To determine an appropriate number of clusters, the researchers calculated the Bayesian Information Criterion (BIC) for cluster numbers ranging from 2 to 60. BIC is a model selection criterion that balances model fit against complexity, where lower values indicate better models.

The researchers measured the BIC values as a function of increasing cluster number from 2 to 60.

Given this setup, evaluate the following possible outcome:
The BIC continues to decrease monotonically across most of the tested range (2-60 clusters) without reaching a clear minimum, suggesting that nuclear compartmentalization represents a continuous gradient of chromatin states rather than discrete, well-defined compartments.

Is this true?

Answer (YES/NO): YES